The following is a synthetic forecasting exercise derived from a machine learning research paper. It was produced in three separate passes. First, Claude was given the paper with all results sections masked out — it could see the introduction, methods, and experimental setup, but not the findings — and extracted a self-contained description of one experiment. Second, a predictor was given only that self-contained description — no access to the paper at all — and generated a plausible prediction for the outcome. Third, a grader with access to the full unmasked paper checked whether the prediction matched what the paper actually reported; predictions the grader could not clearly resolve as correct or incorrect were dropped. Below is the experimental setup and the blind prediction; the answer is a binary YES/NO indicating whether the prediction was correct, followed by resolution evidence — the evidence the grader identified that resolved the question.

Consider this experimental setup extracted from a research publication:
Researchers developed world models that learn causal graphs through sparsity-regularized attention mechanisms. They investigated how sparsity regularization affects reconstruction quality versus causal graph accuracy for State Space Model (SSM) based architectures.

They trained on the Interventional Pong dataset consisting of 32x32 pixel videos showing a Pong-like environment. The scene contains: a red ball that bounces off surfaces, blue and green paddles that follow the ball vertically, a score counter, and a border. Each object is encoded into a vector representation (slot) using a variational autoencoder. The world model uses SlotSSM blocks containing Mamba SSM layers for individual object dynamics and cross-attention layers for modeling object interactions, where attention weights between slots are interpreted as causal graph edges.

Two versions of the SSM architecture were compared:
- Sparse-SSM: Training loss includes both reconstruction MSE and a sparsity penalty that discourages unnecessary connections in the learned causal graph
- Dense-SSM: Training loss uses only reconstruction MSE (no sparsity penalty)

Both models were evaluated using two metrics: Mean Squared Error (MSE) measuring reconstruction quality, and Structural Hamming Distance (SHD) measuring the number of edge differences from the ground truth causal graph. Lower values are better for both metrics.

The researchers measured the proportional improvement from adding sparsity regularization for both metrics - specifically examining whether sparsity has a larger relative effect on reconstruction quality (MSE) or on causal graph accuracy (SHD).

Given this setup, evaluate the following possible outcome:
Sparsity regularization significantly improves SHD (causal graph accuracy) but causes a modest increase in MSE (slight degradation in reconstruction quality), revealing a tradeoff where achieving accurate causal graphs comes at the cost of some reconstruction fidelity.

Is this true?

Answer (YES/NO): NO